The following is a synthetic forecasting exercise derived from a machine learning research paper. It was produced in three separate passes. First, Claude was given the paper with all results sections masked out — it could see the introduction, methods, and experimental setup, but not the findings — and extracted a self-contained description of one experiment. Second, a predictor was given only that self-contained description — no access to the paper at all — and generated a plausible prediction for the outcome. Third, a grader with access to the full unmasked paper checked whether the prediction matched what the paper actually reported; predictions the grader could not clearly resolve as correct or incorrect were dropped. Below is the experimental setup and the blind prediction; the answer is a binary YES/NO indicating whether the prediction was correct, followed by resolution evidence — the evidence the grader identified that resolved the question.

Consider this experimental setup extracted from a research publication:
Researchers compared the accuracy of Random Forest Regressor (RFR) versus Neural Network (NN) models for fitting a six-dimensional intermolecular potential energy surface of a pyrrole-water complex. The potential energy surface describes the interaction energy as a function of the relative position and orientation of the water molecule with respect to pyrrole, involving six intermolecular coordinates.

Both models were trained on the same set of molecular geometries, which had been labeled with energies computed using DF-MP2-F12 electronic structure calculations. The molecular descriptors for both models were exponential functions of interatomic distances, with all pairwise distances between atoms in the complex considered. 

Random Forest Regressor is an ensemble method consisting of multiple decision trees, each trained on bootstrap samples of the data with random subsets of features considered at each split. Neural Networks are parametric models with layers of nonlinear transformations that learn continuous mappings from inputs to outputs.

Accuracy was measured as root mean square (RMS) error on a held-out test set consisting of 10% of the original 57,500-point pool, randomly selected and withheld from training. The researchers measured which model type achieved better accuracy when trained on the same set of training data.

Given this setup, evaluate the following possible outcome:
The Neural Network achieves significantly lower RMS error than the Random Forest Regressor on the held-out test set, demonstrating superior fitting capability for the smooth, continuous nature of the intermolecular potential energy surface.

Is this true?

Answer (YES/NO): YES